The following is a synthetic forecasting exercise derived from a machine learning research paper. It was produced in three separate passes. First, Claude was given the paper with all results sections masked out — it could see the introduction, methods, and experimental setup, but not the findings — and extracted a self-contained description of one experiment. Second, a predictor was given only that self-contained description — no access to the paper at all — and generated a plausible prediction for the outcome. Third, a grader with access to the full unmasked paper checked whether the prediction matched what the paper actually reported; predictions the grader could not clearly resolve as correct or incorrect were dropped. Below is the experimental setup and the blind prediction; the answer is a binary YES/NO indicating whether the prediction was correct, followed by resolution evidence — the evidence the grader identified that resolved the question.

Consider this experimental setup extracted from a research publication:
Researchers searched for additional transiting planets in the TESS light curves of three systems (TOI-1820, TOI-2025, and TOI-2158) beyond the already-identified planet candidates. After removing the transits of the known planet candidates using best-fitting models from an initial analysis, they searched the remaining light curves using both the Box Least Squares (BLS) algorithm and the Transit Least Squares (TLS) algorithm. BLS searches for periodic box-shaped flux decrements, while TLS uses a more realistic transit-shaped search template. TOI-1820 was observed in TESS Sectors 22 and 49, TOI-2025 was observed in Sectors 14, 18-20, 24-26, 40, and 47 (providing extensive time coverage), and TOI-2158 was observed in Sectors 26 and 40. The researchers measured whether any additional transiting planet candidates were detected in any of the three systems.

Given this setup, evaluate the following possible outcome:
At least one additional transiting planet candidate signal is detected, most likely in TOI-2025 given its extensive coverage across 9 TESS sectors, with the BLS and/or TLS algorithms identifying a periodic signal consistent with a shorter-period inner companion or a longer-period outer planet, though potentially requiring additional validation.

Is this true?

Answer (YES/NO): NO